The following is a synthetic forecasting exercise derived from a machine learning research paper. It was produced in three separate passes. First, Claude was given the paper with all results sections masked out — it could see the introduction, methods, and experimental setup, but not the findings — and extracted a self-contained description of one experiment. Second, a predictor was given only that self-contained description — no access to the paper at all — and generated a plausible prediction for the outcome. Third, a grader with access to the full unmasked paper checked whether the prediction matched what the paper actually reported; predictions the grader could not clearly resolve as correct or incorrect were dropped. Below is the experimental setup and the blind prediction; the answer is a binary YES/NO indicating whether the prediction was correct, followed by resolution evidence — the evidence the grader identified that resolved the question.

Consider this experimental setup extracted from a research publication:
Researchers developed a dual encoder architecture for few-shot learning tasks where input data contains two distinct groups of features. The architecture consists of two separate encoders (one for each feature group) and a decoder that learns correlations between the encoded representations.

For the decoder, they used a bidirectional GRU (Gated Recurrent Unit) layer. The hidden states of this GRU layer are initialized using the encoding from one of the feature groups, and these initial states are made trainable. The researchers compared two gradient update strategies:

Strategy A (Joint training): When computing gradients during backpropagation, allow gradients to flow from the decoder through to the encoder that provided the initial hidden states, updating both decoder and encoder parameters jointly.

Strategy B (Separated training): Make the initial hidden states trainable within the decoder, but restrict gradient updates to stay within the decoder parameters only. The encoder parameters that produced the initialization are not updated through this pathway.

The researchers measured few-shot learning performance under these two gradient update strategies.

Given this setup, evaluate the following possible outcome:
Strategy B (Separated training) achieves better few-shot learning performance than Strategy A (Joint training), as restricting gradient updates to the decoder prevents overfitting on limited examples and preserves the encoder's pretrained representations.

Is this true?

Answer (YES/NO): YES